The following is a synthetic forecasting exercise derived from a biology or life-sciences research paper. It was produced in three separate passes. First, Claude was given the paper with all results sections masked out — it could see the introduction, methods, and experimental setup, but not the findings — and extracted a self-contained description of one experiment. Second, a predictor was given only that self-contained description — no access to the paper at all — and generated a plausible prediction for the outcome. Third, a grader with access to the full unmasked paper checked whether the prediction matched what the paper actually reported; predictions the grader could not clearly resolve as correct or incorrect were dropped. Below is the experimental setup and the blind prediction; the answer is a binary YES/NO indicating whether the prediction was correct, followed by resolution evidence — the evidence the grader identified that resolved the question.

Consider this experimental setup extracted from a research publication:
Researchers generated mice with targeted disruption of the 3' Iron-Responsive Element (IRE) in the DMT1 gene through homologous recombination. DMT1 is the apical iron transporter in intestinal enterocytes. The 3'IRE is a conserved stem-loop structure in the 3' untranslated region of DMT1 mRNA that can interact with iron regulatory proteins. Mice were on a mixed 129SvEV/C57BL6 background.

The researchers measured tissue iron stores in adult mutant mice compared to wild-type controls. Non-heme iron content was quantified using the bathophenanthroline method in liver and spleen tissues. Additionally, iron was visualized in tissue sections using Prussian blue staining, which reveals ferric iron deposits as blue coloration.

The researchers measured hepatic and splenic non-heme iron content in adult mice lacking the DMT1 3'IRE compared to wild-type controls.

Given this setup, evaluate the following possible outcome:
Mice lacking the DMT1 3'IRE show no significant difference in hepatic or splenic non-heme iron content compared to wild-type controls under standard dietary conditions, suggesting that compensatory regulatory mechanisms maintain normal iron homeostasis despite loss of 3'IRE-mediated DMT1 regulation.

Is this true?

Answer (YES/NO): NO